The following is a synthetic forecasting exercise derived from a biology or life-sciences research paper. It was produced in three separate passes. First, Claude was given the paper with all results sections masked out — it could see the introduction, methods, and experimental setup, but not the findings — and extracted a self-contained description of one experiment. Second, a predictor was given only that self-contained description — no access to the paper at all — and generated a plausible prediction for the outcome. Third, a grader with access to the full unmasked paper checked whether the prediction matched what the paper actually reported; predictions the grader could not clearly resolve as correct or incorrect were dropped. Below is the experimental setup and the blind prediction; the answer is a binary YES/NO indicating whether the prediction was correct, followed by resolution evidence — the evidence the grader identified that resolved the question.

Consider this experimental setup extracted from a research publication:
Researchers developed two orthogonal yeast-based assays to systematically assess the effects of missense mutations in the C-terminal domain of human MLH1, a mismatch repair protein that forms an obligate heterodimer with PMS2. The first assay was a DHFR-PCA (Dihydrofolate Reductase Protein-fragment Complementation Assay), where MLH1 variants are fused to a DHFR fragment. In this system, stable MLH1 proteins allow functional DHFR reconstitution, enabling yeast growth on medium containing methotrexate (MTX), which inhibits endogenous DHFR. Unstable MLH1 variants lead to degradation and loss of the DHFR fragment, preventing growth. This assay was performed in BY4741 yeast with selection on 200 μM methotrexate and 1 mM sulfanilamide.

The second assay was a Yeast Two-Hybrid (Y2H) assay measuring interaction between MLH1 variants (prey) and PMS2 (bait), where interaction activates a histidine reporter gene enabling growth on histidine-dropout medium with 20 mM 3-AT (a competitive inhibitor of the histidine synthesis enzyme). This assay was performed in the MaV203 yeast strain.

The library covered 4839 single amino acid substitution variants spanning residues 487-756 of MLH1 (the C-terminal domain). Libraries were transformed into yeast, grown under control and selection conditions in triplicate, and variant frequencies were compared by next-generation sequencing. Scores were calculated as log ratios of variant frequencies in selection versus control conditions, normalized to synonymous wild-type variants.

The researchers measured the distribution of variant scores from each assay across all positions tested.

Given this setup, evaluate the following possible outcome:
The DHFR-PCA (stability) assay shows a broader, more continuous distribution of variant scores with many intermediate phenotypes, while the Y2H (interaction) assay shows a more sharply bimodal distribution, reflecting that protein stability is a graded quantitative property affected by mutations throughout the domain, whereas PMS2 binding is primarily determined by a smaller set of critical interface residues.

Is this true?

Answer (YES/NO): NO